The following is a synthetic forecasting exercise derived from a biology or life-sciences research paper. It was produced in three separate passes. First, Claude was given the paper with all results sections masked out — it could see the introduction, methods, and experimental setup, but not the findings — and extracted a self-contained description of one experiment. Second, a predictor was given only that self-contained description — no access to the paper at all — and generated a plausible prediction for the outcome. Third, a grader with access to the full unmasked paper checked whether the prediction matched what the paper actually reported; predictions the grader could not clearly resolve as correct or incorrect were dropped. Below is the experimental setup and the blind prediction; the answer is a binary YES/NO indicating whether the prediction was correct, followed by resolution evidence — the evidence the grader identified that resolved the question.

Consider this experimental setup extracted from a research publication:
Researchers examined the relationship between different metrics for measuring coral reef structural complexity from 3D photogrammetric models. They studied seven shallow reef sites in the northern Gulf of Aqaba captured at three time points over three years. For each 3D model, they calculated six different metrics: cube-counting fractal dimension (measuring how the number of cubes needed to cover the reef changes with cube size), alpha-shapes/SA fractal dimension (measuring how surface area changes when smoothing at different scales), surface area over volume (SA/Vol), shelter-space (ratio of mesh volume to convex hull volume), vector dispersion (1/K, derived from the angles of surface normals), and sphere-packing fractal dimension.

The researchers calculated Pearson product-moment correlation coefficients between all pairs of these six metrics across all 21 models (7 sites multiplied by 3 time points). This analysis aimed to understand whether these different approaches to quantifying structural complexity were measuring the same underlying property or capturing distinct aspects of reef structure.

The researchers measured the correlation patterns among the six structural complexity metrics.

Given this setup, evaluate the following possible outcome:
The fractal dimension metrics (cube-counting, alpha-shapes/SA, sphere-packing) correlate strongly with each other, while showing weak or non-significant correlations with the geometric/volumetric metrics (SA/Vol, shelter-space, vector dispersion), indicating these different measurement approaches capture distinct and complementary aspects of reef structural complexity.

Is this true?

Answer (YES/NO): NO